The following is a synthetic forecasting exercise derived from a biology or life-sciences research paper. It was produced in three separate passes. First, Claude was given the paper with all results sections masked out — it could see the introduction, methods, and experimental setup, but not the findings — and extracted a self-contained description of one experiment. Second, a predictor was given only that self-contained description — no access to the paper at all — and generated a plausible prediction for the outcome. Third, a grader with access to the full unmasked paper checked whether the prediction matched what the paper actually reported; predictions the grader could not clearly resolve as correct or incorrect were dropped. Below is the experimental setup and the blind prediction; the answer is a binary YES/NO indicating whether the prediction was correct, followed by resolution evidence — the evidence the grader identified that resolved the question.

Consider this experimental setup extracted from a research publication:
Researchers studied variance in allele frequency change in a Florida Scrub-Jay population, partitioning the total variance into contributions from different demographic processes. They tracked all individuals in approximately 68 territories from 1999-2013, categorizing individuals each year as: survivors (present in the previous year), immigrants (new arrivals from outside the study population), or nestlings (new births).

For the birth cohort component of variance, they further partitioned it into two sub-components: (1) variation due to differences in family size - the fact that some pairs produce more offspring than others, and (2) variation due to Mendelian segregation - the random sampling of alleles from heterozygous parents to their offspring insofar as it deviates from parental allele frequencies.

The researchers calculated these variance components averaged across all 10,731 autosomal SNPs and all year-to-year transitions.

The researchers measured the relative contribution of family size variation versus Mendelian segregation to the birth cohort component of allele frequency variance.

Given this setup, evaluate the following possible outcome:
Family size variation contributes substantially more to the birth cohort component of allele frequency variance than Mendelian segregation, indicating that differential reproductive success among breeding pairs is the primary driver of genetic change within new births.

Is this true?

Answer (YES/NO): NO